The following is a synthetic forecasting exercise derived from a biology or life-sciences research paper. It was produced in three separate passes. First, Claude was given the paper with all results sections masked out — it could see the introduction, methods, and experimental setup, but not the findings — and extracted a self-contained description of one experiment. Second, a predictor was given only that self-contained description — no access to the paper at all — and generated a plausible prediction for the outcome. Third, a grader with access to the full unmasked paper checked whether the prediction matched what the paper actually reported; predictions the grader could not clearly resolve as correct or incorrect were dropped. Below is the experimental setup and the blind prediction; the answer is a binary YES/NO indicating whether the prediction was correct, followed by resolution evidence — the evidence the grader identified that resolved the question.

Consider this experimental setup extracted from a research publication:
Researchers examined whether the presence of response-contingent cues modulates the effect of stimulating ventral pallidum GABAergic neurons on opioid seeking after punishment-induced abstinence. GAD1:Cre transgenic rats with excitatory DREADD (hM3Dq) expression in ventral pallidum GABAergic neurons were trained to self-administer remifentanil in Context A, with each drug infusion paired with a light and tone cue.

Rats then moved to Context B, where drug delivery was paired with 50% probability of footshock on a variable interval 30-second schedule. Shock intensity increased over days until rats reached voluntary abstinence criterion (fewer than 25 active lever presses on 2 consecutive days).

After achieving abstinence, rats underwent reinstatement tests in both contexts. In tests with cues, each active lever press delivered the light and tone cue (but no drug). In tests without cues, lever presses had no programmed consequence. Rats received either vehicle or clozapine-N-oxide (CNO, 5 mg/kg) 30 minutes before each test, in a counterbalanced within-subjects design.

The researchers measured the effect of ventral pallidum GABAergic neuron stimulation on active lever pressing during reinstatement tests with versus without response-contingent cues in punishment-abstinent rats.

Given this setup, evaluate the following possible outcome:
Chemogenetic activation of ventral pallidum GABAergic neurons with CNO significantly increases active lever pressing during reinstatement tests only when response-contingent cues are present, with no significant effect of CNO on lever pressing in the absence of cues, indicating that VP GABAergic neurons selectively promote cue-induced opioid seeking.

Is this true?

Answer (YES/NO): YES